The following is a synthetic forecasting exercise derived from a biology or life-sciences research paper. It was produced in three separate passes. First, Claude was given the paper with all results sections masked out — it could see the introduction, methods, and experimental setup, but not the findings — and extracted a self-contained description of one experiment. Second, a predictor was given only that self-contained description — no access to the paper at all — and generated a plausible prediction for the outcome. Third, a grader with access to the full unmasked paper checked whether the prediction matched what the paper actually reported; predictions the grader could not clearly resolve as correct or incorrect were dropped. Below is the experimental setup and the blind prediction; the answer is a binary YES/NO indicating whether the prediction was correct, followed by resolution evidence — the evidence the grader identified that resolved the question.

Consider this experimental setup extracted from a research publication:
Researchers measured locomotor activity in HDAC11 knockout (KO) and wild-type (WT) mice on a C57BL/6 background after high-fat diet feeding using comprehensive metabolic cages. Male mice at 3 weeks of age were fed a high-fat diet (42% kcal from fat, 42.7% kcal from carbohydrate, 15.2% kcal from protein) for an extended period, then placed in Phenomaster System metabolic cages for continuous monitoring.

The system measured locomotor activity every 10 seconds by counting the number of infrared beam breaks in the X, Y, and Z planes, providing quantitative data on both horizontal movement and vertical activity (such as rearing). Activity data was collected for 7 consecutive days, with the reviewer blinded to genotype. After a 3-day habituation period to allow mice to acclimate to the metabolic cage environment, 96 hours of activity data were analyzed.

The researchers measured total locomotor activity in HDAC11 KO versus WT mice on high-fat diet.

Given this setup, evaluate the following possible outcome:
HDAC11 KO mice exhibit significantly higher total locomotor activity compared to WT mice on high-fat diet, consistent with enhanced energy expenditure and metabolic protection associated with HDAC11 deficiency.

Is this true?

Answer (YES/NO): NO